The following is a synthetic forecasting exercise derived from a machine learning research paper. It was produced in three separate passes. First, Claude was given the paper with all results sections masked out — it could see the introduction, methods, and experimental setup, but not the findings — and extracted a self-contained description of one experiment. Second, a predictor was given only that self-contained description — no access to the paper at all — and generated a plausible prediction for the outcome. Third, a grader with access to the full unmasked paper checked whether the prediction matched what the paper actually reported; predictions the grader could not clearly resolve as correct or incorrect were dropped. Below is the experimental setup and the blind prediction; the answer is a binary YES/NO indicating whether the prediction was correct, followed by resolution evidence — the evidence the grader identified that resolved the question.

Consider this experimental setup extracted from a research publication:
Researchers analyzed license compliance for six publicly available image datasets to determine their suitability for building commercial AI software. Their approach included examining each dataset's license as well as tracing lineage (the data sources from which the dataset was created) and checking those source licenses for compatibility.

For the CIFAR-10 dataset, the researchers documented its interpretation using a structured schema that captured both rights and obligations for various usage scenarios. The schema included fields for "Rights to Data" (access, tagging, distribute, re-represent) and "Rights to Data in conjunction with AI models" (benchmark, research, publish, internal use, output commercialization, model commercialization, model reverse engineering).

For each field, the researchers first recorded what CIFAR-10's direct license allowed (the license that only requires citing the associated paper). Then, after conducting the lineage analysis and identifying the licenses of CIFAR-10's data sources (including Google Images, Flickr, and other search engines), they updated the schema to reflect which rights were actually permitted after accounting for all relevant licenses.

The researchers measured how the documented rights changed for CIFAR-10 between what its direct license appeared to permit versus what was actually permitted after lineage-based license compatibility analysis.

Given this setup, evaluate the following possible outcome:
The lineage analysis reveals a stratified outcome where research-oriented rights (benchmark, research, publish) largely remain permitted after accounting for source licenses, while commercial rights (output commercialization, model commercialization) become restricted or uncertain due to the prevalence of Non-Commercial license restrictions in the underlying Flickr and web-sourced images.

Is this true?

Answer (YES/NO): YES